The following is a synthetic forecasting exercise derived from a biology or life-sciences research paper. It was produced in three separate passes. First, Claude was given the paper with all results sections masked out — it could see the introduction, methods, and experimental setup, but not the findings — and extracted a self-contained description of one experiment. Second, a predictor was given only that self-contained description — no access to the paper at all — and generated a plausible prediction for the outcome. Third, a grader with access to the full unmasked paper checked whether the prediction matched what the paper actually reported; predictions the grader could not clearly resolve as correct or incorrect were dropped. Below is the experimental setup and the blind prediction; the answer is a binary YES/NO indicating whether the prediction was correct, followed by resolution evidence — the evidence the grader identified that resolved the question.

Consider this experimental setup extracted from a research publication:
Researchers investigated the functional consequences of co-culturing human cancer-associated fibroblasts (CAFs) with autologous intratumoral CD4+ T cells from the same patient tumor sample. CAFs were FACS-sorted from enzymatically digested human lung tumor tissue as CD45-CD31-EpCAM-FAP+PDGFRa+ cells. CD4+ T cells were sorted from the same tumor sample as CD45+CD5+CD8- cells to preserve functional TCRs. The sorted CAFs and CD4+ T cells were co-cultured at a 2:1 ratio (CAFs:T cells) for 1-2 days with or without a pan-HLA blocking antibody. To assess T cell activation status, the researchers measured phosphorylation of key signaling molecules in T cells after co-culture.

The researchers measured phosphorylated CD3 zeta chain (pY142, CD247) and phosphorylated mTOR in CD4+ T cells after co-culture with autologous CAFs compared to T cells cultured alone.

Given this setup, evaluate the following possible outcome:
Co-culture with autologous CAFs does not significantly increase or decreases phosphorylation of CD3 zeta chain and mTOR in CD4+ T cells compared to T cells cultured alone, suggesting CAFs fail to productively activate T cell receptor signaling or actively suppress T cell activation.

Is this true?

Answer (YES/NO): NO